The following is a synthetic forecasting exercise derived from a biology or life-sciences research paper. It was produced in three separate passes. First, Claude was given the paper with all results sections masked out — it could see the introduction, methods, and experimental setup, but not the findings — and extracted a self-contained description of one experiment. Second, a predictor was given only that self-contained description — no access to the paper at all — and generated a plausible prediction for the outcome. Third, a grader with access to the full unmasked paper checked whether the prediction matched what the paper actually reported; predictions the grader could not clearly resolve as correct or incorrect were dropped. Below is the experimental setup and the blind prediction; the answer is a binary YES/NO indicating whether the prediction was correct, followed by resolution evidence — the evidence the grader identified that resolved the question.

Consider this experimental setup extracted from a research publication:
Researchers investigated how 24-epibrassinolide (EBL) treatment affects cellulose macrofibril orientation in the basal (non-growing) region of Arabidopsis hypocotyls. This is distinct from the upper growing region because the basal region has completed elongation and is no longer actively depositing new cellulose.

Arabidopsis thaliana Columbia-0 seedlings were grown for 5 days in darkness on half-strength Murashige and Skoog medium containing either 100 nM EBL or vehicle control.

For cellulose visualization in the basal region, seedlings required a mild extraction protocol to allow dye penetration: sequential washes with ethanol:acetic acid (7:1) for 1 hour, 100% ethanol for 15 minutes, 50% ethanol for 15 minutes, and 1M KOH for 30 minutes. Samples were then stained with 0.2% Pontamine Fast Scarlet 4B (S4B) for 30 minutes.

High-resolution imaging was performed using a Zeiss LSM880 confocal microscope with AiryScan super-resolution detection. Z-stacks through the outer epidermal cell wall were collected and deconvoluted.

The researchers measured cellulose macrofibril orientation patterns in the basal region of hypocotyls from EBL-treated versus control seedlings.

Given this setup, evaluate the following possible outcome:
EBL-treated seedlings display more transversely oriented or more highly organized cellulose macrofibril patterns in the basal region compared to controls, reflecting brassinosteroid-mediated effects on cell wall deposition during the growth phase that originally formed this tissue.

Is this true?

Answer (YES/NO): NO